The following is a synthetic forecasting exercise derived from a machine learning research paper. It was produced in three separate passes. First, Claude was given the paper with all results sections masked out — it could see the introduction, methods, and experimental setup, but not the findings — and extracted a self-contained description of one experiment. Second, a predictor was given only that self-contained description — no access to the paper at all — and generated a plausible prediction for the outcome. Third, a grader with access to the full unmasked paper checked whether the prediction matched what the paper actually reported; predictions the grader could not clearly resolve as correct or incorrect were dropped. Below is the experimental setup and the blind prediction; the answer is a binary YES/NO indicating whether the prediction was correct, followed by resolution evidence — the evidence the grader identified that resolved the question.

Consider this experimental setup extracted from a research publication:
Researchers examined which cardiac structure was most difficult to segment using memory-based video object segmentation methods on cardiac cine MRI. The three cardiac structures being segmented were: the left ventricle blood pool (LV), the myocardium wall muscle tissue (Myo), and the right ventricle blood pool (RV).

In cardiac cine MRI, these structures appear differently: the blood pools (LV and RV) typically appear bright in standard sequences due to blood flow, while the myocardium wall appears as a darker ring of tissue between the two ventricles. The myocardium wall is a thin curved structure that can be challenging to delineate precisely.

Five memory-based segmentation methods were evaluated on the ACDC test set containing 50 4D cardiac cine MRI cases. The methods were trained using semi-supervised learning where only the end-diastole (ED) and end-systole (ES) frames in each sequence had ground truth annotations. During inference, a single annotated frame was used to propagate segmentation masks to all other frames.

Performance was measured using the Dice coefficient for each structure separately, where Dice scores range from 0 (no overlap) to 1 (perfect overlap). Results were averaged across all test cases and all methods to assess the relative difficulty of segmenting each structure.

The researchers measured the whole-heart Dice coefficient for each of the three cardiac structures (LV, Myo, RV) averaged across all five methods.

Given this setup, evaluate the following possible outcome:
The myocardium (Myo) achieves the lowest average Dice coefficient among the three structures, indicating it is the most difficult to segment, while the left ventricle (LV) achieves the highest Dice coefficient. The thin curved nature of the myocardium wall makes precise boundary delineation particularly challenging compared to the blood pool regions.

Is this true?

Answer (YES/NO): YES